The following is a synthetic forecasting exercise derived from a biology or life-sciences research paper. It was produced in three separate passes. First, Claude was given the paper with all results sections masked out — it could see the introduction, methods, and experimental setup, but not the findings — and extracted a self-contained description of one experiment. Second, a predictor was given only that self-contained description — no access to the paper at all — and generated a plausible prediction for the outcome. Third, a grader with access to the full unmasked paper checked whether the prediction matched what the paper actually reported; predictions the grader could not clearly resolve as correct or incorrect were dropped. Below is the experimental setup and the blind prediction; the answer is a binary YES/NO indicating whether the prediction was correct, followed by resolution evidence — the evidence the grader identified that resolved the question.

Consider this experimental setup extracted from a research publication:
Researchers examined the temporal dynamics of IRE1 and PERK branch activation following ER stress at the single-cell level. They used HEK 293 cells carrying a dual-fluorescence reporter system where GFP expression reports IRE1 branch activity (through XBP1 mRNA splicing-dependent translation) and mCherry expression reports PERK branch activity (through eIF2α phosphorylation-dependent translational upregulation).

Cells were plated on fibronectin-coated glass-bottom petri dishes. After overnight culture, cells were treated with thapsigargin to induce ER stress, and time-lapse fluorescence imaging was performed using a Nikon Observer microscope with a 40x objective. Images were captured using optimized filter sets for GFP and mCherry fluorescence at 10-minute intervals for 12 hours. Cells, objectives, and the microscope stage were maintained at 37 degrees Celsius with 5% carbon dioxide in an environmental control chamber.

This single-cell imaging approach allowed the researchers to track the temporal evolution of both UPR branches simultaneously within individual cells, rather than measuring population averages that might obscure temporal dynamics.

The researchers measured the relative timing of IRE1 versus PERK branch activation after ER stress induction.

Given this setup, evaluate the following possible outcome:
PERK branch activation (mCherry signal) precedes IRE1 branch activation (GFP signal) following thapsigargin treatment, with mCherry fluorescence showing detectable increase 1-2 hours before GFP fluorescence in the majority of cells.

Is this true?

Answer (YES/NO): NO